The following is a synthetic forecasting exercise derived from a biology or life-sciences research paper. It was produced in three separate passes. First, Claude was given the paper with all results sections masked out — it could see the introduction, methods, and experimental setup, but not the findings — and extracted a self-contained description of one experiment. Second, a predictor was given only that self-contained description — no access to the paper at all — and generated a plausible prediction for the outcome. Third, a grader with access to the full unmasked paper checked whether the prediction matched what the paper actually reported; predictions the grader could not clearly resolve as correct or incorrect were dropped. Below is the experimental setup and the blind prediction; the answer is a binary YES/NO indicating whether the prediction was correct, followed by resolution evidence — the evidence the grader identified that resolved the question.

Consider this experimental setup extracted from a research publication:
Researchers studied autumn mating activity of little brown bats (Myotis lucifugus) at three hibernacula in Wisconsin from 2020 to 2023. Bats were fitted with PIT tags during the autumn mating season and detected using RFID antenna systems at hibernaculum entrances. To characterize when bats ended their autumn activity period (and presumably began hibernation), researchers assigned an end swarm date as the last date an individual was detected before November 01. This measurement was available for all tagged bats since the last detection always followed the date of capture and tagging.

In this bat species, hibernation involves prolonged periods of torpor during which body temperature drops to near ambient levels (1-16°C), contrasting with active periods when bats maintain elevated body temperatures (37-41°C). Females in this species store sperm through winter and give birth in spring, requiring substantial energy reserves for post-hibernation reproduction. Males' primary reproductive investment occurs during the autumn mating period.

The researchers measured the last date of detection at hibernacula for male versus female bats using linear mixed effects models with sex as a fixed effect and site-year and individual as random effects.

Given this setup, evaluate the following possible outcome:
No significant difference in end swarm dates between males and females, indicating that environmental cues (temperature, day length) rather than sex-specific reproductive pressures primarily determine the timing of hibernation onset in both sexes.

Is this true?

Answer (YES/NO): NO